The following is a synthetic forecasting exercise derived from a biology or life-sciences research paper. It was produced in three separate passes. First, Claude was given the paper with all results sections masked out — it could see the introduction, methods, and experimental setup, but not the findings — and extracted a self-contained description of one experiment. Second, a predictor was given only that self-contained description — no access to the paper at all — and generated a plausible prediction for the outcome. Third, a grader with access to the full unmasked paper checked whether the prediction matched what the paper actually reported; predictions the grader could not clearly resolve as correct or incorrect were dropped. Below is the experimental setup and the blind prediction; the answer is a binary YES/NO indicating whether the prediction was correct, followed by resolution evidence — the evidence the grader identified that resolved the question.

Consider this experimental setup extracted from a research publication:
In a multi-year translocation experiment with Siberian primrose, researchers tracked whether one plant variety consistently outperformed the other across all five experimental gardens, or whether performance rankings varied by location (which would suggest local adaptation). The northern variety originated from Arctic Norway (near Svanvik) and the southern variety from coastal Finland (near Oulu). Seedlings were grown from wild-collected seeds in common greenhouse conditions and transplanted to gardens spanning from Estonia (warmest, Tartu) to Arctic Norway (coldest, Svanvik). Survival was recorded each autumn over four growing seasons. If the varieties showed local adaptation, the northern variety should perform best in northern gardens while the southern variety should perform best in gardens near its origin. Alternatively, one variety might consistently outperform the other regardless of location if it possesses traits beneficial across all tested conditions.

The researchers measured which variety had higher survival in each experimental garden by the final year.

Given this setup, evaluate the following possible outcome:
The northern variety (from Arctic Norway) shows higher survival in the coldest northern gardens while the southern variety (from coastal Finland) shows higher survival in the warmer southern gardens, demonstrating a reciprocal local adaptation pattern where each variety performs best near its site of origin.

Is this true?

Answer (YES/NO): NO